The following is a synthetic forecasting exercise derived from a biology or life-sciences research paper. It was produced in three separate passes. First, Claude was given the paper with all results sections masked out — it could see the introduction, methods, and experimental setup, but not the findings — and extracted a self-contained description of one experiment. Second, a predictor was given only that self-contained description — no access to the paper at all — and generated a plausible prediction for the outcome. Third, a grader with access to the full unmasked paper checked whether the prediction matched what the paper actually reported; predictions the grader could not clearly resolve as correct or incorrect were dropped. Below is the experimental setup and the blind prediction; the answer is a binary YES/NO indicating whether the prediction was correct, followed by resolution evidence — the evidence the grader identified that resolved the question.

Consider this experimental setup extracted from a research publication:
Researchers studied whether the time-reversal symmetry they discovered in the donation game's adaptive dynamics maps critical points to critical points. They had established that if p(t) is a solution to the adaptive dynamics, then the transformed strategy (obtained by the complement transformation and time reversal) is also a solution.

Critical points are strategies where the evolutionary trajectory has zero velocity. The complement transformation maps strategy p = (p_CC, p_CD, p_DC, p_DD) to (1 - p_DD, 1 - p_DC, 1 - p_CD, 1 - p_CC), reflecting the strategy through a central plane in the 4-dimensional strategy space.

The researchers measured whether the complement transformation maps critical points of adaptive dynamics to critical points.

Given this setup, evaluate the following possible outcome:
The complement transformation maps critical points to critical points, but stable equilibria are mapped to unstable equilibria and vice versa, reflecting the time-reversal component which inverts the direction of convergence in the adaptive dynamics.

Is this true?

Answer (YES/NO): YES